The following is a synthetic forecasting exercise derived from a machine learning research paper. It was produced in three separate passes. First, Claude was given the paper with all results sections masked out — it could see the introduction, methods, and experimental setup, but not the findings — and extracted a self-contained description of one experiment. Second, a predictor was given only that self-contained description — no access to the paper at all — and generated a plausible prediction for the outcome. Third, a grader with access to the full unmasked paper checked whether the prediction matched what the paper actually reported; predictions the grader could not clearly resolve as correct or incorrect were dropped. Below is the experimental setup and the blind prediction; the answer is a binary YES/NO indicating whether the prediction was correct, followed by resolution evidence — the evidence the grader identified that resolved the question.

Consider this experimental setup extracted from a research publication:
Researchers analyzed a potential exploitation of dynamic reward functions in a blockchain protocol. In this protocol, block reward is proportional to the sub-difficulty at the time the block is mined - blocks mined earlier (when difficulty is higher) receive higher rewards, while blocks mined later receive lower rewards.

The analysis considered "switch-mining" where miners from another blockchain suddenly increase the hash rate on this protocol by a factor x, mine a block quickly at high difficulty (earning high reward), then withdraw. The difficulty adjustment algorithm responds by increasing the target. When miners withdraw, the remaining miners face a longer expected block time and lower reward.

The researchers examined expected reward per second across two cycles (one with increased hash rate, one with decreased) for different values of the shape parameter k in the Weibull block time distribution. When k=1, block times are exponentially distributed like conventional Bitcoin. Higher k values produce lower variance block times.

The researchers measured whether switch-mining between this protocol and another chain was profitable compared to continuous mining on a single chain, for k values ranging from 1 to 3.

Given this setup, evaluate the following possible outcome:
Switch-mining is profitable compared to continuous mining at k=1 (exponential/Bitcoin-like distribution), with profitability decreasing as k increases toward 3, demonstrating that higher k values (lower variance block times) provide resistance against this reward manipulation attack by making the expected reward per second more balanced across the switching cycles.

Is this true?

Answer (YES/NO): NO